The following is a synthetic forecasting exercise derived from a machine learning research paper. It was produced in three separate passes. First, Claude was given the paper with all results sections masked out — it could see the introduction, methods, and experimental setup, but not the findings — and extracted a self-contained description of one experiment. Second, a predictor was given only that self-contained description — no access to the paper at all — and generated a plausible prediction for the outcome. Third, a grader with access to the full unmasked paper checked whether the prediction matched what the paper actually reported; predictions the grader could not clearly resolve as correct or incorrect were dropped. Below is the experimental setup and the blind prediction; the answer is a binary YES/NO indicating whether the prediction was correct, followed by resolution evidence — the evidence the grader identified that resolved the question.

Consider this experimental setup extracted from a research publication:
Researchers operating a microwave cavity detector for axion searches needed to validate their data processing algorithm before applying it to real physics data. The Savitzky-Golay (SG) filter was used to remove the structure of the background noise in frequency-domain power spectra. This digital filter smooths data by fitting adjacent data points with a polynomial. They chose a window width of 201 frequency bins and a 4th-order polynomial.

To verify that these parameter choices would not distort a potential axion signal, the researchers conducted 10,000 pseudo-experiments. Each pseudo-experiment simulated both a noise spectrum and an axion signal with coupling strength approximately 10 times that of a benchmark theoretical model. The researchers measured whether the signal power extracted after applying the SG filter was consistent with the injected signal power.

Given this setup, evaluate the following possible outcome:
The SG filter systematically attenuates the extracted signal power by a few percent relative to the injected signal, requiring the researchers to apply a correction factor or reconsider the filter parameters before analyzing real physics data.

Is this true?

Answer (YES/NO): NO